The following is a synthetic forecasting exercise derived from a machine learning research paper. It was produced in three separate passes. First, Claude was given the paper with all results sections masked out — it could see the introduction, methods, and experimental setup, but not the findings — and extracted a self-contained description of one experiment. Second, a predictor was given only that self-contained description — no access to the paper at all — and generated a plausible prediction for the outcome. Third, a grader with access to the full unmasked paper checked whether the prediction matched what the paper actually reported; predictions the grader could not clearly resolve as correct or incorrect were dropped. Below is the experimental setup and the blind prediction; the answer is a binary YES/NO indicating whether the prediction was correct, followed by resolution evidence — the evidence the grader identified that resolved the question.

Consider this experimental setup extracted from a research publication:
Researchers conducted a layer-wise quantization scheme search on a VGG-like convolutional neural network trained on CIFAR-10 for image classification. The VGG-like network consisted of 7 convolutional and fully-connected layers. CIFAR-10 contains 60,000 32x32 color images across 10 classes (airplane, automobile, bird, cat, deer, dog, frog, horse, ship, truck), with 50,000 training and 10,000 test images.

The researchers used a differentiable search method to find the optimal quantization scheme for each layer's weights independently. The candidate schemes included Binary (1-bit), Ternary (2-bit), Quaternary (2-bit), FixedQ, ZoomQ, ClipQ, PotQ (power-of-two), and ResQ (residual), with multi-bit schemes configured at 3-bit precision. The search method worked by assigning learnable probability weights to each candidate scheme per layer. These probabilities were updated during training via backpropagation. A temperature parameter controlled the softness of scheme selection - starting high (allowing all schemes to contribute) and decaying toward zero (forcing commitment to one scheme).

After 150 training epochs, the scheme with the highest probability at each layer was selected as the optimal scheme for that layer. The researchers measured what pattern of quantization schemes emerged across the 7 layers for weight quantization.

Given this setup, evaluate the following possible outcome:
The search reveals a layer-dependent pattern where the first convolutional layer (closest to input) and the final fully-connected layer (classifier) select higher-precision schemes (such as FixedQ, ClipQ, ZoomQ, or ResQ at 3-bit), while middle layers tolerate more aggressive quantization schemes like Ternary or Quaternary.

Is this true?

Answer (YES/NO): NO